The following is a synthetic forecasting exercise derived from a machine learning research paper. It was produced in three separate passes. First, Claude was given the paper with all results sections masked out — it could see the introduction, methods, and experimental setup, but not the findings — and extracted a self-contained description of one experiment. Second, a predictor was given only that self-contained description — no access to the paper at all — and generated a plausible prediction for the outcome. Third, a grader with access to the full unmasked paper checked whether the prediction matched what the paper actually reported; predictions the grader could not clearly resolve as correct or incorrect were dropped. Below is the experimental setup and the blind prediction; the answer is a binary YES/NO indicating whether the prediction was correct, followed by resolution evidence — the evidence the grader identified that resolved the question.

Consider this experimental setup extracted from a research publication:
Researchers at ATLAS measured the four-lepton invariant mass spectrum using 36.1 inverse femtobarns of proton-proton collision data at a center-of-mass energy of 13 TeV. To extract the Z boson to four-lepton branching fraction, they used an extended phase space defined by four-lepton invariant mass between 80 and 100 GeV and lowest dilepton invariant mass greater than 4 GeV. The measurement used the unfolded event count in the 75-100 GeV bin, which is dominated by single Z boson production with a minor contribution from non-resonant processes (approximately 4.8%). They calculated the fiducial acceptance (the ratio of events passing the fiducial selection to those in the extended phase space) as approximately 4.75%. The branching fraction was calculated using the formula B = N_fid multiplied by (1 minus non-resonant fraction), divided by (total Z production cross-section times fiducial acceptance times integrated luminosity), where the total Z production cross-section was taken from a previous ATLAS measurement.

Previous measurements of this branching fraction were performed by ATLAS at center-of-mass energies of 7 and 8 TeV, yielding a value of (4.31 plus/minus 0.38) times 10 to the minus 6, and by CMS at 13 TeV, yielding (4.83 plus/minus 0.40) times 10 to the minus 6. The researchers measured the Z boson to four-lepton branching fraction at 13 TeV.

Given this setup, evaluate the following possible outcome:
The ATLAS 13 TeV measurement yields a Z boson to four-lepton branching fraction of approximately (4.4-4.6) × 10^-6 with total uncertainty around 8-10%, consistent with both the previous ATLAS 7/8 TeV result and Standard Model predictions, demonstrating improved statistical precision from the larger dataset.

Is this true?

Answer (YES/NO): NO